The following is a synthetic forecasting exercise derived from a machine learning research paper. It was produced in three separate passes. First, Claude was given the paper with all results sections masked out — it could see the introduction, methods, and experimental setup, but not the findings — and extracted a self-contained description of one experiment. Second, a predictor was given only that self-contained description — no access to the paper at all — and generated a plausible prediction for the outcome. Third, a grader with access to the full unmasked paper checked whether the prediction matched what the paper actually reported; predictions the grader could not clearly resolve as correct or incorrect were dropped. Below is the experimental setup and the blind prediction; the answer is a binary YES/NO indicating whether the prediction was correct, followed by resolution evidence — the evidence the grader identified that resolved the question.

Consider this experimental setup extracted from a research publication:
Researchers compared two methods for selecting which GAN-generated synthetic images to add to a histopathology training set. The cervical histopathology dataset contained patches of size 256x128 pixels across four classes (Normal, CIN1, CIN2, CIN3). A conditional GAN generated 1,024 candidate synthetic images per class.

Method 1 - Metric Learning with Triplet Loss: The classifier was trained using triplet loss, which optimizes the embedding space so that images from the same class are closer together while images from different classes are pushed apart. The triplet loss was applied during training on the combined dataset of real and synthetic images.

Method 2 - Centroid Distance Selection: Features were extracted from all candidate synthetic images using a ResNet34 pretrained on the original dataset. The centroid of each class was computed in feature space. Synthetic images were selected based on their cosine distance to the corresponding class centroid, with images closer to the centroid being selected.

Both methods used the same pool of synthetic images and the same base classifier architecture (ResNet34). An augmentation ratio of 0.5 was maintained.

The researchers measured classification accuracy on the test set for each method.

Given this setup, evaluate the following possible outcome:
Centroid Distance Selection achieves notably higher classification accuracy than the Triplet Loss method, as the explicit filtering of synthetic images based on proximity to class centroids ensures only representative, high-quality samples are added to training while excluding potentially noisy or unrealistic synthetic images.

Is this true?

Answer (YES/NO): NO